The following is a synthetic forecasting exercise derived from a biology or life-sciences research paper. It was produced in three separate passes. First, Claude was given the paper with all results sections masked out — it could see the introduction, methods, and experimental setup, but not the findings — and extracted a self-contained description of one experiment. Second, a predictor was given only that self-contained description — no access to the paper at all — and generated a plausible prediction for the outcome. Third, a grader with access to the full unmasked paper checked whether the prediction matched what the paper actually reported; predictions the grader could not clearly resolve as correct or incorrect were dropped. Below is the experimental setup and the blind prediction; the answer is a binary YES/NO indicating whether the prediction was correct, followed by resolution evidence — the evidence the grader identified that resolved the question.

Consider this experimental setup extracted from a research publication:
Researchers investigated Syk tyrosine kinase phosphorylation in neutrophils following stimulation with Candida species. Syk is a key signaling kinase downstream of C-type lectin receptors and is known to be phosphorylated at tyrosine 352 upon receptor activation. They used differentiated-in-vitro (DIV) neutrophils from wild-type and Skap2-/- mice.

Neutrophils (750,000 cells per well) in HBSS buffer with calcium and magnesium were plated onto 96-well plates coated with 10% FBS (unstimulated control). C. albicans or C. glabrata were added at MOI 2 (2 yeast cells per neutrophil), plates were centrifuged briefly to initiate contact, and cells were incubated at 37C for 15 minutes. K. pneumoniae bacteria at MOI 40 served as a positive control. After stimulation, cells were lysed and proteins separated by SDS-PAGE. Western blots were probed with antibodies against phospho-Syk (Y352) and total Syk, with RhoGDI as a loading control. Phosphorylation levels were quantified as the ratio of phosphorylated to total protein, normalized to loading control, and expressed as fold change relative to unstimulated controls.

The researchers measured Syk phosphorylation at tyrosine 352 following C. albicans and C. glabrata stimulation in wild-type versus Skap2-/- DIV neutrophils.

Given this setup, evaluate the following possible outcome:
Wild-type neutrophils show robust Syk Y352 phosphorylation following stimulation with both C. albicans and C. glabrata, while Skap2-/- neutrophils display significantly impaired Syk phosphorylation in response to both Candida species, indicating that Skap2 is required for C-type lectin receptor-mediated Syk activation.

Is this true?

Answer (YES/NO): NO